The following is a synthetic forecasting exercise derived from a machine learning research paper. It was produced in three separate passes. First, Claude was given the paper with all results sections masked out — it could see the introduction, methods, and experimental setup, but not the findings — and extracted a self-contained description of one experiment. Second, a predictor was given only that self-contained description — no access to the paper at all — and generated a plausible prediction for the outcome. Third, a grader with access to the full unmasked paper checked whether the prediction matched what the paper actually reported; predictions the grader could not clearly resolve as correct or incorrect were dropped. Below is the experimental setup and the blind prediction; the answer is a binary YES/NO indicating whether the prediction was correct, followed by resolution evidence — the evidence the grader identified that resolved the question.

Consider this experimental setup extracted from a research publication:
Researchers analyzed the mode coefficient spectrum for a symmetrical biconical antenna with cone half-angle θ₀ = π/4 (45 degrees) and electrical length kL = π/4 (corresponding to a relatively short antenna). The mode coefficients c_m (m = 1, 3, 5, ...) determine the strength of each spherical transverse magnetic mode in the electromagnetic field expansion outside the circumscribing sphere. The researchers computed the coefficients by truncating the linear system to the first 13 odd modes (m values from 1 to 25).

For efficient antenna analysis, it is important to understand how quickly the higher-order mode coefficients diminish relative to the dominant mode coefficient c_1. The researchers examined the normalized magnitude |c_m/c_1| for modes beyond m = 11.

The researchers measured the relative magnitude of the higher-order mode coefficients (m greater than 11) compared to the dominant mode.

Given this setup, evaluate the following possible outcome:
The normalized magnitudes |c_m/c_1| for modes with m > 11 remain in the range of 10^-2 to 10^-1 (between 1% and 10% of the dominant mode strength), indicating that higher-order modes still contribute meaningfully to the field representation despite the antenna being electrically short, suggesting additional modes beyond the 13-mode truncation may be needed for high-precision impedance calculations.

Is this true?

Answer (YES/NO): NO